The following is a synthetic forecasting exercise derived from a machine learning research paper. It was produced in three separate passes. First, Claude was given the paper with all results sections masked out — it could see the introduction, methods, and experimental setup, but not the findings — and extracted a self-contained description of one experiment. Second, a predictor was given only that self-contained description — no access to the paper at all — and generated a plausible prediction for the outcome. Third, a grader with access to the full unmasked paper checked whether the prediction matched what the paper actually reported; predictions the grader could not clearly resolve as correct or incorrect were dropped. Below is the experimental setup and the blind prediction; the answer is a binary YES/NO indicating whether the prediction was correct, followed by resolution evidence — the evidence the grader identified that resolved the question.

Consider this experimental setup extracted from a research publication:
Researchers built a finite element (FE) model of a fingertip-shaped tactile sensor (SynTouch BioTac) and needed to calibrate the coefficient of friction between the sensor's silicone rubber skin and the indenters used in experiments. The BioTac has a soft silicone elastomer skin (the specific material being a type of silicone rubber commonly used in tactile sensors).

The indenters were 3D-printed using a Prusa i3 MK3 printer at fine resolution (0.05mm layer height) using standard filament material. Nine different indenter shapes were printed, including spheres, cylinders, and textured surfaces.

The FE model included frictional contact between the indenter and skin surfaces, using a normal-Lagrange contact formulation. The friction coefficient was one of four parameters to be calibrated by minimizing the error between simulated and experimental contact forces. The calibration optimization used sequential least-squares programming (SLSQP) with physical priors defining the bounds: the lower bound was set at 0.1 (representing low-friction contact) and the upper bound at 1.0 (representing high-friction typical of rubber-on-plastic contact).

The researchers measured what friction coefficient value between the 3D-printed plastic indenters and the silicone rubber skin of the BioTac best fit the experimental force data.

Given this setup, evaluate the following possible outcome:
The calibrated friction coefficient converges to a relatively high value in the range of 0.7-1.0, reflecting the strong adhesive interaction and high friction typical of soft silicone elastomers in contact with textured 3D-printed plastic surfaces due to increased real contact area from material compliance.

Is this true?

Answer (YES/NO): NO